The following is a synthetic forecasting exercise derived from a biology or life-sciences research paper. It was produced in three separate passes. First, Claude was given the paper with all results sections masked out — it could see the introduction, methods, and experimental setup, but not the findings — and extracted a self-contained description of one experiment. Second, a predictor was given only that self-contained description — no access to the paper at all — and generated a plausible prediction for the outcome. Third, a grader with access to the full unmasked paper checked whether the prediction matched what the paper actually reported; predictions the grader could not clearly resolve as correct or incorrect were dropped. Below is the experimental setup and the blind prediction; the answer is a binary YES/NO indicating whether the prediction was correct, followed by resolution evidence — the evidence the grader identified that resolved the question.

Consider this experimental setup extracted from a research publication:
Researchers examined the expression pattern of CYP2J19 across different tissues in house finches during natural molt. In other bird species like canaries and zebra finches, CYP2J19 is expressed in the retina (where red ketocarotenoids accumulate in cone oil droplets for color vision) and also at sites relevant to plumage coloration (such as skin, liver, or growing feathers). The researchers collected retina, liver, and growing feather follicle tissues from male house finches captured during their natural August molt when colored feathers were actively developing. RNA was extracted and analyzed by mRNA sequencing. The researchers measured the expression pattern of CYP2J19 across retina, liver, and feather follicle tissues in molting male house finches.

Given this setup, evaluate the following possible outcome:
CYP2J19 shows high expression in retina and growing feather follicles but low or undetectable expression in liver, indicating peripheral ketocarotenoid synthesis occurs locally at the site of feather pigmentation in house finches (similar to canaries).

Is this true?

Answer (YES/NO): NO